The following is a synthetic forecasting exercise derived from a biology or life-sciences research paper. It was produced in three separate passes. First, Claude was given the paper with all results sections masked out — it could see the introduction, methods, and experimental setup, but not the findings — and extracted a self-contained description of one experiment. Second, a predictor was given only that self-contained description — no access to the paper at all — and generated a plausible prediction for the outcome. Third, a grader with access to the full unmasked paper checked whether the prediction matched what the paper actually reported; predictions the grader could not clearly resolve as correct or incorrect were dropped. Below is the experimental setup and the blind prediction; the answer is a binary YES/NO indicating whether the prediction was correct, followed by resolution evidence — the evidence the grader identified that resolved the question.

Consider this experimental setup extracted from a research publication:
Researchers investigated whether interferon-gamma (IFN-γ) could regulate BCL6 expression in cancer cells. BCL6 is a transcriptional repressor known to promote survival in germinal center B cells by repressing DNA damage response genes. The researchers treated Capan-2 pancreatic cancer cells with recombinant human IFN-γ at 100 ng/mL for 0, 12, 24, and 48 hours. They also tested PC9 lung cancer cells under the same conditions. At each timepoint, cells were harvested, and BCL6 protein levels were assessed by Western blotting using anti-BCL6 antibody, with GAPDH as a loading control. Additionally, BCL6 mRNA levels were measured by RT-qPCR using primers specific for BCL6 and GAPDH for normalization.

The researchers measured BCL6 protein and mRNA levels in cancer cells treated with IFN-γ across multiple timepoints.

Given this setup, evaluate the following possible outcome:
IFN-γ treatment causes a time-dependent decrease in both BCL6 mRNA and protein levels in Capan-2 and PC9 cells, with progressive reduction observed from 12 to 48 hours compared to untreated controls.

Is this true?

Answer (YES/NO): NO